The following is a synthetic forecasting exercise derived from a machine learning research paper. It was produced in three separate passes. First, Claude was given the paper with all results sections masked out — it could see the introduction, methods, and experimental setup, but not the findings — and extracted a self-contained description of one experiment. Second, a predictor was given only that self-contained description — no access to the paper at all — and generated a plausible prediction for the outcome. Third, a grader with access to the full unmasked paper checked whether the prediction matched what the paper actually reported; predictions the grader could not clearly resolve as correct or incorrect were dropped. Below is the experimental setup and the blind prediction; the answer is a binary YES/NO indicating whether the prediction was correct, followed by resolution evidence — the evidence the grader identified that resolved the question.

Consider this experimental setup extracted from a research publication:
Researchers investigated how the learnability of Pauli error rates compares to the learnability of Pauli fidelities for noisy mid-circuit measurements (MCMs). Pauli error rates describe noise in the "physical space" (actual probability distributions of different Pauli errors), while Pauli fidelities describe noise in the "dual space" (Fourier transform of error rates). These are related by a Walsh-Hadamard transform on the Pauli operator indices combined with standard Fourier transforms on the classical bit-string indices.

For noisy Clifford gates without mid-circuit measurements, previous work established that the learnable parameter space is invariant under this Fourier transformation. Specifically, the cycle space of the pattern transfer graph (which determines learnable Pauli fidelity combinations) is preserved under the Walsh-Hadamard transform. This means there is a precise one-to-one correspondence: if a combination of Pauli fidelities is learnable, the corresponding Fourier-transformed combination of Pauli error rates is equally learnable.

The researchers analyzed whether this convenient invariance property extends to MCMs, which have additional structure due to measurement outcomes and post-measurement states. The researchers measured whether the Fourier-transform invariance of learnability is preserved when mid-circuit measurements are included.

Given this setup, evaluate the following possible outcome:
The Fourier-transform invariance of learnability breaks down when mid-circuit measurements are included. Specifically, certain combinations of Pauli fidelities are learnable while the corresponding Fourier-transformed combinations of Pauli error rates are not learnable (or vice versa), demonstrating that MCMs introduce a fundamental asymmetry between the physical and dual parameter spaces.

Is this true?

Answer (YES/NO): YES